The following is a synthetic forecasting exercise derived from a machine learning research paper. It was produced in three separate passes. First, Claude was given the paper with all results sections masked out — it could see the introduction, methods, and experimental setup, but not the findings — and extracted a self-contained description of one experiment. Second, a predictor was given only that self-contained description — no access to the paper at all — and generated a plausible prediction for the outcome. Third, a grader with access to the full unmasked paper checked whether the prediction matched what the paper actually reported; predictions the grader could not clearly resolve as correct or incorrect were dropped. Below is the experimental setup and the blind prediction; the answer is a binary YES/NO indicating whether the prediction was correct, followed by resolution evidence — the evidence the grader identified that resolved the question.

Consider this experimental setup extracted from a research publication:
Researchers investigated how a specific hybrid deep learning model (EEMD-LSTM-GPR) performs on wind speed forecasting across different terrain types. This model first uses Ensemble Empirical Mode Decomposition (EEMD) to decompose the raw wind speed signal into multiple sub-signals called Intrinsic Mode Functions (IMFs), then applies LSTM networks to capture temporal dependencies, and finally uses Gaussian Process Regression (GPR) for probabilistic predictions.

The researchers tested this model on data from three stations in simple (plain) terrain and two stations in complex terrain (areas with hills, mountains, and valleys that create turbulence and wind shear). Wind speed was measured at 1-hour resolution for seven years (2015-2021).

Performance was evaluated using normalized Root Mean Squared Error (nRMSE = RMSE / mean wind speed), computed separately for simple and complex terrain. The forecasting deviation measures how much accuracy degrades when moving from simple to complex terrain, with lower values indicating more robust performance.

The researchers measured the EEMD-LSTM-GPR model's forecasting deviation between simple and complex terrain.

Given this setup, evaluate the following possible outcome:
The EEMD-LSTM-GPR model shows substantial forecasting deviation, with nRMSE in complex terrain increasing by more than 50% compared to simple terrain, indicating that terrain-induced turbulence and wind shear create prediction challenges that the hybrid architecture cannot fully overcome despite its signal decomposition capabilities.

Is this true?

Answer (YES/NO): YES